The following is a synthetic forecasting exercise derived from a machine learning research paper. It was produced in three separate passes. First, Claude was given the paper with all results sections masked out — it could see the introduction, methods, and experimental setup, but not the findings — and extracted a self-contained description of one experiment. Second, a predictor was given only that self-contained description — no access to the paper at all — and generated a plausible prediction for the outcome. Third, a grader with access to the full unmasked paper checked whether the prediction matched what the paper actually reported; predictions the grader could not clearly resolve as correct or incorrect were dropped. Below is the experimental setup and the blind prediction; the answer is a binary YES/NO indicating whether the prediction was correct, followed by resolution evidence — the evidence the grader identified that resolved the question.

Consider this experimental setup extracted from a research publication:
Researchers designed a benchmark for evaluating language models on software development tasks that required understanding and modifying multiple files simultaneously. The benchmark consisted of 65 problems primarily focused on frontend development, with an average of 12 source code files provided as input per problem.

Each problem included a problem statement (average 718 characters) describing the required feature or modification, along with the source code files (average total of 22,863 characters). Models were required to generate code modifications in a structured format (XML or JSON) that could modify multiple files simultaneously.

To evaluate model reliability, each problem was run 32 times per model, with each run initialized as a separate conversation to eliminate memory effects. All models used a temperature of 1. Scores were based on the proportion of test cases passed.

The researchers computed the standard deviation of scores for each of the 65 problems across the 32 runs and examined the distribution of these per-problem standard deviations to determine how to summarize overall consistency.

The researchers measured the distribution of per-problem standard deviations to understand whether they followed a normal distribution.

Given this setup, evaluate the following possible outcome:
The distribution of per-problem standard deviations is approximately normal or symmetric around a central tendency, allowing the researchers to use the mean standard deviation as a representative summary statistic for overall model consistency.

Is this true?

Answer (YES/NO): NO